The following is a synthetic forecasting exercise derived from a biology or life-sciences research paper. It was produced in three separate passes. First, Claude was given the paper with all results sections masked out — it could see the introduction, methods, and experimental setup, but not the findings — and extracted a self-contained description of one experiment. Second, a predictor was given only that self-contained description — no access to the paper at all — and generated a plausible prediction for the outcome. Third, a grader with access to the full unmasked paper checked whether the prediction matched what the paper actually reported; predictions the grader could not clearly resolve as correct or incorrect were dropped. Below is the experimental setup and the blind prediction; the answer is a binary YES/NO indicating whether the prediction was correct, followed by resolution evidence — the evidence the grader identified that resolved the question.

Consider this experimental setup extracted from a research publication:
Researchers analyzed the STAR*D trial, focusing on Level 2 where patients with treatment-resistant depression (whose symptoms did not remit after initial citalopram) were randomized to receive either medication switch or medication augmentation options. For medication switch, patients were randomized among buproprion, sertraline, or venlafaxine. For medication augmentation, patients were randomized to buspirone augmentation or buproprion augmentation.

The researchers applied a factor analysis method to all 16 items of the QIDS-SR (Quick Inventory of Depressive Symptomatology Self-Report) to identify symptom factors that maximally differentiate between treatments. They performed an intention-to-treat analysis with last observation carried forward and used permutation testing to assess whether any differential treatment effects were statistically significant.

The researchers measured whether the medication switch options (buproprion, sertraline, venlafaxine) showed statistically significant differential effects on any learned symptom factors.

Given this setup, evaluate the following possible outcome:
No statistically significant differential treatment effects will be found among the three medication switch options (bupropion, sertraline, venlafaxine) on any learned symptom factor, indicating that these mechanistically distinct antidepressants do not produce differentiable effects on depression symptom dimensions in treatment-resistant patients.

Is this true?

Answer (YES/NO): YES